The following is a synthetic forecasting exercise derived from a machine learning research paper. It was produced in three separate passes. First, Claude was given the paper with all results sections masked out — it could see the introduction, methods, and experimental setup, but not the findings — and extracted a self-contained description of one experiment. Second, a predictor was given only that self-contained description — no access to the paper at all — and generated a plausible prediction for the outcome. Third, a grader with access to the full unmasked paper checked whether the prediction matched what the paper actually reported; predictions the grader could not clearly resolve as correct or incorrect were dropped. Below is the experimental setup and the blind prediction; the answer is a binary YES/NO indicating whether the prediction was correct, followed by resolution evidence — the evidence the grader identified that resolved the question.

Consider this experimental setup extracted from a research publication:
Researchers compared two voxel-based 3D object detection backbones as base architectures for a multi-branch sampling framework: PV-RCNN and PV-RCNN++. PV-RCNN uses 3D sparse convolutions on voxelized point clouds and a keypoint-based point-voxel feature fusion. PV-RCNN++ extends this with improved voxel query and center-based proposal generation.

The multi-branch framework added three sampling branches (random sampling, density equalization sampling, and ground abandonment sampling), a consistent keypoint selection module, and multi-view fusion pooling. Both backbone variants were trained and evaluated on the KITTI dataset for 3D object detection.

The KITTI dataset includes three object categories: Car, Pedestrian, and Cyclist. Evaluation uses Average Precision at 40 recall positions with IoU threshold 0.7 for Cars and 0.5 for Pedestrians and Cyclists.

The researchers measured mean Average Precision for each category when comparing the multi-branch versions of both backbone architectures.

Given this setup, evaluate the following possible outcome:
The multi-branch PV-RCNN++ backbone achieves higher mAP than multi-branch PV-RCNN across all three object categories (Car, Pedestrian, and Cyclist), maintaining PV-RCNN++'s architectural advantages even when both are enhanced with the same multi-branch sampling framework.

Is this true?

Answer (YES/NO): NO